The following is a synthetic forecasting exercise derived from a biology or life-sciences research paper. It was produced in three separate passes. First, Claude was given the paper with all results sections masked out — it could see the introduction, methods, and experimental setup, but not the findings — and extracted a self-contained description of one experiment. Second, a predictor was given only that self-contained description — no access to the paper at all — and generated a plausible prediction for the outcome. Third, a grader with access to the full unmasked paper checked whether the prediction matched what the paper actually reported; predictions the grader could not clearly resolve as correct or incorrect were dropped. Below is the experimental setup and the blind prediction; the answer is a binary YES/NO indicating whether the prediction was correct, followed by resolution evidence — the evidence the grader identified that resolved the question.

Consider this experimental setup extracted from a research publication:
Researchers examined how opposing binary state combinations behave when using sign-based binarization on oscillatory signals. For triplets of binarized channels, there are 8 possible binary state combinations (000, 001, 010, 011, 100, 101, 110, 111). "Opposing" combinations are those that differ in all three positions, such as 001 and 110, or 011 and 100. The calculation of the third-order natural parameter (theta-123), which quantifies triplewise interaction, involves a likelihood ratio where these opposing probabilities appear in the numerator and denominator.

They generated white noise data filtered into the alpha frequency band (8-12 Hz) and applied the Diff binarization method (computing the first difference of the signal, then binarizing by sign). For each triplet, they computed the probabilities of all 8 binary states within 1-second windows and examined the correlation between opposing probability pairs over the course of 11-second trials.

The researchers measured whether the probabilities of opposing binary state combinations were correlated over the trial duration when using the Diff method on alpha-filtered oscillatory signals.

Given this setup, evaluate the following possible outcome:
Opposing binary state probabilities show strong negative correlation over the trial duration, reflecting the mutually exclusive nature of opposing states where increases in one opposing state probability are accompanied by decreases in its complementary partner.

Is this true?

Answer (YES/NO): NO